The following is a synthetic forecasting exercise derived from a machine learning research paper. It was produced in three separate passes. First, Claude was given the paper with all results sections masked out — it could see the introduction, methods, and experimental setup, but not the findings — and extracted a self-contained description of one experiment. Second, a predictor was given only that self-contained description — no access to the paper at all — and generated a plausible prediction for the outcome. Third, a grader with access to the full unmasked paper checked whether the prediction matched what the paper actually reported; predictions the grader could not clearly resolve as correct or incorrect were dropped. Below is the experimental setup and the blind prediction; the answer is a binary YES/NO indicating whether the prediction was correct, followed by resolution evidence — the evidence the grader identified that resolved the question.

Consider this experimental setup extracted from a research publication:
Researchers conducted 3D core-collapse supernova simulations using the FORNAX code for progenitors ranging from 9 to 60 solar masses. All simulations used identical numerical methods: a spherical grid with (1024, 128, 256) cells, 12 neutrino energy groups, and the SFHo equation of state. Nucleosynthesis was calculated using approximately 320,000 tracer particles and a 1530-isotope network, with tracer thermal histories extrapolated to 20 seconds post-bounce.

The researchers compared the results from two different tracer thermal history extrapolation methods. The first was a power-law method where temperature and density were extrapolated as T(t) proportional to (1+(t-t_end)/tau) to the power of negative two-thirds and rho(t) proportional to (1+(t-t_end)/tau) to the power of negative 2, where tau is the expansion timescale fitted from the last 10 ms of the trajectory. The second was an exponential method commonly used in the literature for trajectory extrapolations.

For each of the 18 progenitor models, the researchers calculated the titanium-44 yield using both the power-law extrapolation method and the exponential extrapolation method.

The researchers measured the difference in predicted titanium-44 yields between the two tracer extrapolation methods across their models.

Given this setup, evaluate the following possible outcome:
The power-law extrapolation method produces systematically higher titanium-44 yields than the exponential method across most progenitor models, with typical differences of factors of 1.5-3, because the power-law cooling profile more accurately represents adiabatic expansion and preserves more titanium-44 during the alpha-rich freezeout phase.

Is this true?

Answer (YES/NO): NO